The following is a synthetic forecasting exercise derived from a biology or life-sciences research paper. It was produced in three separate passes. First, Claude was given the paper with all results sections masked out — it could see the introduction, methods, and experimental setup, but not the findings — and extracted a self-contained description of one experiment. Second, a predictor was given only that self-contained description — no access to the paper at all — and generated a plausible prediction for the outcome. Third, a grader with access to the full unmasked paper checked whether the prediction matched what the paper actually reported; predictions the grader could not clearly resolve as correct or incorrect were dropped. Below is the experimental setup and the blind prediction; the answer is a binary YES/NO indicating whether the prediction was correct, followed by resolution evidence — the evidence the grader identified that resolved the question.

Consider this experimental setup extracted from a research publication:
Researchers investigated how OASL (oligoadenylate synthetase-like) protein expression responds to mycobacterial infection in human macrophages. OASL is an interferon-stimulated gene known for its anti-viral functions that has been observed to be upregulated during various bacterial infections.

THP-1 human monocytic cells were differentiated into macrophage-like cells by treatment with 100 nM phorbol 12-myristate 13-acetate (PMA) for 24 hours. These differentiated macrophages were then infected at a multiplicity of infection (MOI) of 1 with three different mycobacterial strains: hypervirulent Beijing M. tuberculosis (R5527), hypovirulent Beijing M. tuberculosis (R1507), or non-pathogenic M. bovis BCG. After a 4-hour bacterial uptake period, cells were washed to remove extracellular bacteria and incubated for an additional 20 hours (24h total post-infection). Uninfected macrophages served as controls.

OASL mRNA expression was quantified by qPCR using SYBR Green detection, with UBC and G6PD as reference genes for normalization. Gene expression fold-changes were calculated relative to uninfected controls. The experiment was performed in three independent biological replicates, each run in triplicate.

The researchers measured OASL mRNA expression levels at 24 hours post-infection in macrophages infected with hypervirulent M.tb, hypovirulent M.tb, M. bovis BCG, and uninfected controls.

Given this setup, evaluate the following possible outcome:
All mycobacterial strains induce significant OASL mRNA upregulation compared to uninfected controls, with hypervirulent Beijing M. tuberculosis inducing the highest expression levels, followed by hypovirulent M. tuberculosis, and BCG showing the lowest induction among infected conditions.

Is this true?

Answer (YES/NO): NO